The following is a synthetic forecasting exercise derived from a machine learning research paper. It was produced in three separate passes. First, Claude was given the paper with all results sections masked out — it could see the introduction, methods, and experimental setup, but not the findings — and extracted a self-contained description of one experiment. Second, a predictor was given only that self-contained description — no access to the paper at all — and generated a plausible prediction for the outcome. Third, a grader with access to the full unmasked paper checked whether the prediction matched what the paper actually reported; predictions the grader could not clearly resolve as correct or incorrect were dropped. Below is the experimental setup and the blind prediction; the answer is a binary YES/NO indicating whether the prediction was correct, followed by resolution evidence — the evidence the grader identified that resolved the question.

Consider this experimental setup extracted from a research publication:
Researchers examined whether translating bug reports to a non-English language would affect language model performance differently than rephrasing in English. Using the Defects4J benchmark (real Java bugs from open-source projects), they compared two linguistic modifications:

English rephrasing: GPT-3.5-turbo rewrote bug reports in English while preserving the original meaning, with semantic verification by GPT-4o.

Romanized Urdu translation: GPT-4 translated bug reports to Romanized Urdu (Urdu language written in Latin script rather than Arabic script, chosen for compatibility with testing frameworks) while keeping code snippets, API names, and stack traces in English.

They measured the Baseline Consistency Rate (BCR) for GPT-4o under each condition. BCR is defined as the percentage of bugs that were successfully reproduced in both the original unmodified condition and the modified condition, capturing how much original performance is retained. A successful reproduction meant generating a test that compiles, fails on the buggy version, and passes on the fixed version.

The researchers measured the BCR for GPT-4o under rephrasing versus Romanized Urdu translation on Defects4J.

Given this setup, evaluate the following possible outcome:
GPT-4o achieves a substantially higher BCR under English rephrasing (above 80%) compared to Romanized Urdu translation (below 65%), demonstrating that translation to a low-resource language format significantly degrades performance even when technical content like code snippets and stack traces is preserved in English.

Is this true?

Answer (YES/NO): NO